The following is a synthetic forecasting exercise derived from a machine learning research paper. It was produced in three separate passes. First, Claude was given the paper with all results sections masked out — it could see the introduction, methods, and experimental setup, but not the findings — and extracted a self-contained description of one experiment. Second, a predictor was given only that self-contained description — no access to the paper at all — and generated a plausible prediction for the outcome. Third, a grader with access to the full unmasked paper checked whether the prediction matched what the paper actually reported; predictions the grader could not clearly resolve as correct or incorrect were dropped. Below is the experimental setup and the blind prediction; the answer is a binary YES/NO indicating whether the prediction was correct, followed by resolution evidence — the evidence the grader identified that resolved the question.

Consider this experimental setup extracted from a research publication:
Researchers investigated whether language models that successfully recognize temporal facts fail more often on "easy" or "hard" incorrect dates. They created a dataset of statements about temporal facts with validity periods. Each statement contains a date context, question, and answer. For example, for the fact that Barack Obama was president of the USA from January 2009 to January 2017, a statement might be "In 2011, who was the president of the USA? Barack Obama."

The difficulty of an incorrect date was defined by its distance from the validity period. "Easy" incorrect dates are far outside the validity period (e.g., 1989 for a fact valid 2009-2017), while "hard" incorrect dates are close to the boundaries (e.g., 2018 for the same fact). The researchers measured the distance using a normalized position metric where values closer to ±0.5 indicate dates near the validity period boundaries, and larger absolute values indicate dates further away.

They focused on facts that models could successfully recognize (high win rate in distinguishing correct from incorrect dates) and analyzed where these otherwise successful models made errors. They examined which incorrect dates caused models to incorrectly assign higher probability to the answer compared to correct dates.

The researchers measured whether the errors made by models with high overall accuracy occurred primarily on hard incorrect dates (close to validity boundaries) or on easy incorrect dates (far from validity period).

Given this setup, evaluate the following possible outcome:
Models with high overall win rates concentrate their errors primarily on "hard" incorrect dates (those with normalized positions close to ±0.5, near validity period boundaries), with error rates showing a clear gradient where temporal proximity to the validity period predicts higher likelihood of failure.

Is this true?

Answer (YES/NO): NO